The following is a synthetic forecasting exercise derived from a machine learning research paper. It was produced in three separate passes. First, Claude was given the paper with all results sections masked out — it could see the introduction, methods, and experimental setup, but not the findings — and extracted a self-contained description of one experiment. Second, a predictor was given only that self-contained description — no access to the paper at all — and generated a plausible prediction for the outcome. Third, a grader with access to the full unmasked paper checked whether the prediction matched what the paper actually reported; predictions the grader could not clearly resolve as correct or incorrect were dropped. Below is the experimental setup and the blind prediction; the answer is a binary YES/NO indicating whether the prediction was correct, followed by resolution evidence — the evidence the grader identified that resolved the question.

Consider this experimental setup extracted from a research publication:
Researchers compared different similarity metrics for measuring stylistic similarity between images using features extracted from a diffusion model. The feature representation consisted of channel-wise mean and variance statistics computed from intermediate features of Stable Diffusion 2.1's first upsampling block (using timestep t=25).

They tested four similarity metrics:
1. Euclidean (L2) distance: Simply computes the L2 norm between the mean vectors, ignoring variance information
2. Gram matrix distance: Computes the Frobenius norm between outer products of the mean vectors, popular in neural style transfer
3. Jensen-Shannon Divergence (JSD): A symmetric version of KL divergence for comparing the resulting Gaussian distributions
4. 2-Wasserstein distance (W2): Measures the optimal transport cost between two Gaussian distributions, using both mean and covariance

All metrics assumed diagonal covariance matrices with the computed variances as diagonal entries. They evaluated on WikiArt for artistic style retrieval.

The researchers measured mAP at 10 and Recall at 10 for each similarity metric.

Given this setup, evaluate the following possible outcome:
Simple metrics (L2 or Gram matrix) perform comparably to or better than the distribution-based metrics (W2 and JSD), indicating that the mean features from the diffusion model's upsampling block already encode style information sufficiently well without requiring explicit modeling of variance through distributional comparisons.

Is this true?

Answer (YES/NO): YES